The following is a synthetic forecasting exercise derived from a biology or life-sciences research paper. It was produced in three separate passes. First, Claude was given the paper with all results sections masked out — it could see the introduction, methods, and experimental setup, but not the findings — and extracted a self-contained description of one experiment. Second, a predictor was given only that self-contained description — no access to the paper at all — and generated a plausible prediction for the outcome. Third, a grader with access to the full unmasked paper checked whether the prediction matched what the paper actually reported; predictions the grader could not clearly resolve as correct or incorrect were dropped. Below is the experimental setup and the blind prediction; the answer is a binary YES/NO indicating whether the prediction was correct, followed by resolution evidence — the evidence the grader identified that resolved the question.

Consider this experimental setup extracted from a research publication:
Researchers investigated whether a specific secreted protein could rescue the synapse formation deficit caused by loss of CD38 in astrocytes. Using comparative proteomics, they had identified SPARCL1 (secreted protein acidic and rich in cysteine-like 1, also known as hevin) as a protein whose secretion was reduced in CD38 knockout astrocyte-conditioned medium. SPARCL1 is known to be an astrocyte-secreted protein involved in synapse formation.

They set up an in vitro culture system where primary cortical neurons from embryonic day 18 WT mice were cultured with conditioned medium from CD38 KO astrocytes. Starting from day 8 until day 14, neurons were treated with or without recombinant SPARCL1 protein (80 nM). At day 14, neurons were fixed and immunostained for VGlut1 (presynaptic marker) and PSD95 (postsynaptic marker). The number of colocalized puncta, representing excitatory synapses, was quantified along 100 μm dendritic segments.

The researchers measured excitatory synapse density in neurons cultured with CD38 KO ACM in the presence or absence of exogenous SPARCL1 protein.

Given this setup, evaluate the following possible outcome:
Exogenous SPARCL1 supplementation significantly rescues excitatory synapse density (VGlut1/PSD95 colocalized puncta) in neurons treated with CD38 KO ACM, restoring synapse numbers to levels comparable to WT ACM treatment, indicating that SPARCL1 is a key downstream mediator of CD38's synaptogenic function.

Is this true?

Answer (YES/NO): NO